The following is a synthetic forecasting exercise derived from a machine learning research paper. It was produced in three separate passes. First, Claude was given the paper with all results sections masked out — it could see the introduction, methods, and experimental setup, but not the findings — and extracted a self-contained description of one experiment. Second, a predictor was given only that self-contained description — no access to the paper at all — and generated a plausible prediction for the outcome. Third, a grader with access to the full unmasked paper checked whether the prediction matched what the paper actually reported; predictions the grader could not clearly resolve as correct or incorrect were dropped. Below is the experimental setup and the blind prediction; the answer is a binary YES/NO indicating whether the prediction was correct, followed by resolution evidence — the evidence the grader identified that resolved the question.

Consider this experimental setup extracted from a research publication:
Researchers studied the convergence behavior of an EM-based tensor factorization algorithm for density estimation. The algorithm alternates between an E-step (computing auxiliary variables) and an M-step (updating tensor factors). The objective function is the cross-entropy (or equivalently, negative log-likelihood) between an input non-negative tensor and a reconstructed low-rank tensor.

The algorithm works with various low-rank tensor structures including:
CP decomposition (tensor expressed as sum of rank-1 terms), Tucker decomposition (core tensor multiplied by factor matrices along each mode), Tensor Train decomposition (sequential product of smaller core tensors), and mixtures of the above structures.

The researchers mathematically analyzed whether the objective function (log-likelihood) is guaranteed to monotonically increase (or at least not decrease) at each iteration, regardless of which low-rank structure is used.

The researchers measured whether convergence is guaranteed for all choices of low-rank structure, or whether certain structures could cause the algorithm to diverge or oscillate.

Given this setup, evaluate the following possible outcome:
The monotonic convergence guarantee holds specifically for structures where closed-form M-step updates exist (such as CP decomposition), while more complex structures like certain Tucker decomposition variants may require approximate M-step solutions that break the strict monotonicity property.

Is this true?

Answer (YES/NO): NO